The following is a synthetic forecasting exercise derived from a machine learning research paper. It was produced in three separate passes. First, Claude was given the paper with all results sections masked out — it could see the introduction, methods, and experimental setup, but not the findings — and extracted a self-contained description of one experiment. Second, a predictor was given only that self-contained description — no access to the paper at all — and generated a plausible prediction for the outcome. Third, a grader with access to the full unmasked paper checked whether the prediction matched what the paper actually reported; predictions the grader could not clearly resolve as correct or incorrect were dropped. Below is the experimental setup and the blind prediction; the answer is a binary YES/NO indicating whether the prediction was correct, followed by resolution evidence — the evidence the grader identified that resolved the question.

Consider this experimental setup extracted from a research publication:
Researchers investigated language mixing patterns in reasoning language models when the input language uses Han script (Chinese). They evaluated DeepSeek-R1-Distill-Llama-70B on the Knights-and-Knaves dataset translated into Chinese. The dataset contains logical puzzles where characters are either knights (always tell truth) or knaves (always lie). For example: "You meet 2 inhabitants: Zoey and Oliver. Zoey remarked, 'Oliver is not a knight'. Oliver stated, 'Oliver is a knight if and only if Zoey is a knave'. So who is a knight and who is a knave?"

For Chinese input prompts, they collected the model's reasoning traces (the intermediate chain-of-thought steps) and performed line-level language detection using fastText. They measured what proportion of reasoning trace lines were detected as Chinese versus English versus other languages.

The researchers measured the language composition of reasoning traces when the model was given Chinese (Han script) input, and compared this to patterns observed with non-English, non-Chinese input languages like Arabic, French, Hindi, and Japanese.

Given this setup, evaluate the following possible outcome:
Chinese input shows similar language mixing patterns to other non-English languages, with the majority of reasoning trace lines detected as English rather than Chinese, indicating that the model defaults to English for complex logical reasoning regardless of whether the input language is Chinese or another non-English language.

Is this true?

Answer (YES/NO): NO